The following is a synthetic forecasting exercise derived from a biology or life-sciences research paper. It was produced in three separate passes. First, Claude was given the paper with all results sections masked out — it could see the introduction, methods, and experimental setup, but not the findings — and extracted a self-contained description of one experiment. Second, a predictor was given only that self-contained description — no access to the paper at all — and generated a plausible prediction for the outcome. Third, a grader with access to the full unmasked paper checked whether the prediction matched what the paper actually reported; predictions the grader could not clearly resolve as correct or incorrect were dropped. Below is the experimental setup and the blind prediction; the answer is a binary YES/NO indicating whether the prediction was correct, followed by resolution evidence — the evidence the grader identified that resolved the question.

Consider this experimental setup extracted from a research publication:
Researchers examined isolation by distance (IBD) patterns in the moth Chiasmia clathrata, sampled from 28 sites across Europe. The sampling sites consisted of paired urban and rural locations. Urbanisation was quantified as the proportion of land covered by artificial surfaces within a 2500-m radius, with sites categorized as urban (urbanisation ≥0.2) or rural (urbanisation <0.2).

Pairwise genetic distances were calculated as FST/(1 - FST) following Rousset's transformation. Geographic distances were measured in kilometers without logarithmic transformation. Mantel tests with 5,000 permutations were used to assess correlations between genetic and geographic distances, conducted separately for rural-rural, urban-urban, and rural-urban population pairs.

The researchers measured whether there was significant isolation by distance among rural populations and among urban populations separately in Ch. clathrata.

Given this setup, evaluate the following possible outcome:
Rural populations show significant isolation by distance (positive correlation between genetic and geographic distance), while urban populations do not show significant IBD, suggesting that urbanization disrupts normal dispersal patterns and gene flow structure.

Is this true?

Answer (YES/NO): NO